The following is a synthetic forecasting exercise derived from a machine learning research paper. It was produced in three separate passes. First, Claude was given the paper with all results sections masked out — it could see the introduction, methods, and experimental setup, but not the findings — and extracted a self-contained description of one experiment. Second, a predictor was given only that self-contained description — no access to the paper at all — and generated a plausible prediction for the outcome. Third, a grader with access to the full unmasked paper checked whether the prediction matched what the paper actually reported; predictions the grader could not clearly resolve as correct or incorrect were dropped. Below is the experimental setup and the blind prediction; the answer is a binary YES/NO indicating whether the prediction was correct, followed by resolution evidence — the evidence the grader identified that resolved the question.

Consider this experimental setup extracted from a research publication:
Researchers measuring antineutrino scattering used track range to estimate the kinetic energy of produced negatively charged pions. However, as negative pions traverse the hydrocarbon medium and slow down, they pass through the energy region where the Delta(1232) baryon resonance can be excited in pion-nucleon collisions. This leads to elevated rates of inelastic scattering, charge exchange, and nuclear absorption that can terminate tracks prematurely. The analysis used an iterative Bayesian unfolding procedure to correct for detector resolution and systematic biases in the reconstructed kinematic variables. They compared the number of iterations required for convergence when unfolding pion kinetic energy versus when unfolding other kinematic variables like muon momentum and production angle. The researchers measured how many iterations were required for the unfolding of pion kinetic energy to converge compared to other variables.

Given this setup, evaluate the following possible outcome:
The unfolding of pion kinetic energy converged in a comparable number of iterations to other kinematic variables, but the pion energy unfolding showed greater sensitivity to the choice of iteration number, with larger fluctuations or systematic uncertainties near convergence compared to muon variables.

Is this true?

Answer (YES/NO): NO